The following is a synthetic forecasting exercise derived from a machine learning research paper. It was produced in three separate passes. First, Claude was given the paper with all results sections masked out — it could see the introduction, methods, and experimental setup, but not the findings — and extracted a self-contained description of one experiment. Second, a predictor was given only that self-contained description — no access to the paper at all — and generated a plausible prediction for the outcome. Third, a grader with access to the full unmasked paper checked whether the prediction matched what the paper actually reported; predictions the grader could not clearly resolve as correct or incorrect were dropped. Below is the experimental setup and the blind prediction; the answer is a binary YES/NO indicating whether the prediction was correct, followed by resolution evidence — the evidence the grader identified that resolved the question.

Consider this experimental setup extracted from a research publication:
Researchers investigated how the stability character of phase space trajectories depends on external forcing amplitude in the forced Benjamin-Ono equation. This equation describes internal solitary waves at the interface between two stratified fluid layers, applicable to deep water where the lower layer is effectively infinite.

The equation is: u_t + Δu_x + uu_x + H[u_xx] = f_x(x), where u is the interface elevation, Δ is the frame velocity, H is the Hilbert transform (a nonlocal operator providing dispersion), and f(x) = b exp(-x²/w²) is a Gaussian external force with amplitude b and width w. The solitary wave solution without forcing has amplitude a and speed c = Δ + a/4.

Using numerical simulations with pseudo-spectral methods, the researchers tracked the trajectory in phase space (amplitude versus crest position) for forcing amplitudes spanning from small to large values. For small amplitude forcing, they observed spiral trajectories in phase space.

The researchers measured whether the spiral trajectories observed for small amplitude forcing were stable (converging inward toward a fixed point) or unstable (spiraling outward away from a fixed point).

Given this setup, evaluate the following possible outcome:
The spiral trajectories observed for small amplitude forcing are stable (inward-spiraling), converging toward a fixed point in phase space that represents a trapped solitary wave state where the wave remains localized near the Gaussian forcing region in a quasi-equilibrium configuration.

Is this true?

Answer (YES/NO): NO